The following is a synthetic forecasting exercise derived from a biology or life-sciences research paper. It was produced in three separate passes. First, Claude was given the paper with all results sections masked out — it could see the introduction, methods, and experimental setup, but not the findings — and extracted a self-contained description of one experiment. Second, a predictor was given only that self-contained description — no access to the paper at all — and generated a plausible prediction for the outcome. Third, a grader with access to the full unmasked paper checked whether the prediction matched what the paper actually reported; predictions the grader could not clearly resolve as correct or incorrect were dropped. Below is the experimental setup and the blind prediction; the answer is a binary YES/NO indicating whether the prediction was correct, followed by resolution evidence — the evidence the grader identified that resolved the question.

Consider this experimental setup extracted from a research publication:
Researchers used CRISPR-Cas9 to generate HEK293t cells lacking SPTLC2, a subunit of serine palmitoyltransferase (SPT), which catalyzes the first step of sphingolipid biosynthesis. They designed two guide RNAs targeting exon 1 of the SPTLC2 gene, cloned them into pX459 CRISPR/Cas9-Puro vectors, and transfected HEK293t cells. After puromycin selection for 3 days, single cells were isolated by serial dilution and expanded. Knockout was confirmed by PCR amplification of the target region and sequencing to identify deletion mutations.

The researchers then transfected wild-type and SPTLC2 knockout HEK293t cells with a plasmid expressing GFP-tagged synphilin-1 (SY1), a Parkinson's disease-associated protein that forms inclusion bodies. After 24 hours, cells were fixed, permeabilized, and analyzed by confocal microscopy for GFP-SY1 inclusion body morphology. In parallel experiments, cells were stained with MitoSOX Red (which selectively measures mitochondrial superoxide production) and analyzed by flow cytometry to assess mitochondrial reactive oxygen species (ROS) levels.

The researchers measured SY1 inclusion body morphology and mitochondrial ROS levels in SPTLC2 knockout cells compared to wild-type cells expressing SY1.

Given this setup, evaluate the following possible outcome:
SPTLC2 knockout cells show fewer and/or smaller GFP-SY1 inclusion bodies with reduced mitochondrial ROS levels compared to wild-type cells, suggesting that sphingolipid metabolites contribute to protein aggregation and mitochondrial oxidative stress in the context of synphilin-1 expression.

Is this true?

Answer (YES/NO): NO